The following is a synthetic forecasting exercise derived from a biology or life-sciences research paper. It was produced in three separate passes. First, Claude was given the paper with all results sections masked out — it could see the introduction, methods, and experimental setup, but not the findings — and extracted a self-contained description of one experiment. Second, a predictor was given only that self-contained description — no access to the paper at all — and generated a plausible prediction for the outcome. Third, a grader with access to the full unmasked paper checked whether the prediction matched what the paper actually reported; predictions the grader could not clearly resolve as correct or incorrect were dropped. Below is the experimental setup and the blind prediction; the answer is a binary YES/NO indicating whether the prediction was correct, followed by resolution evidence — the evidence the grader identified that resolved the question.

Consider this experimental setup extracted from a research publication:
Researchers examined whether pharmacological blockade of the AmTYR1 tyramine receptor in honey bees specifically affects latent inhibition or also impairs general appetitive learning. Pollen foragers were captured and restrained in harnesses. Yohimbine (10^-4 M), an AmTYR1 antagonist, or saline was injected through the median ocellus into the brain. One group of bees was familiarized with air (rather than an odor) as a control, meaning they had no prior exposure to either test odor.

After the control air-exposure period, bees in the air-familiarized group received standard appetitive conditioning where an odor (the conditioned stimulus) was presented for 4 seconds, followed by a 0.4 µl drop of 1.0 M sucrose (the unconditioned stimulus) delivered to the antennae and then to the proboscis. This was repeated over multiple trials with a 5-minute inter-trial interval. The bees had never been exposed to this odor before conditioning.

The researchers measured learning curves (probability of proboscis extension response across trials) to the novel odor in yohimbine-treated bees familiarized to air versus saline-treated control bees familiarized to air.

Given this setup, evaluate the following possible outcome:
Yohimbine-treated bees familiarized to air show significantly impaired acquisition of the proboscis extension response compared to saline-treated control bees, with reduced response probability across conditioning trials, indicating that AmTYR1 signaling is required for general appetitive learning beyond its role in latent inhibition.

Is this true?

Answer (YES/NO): NO